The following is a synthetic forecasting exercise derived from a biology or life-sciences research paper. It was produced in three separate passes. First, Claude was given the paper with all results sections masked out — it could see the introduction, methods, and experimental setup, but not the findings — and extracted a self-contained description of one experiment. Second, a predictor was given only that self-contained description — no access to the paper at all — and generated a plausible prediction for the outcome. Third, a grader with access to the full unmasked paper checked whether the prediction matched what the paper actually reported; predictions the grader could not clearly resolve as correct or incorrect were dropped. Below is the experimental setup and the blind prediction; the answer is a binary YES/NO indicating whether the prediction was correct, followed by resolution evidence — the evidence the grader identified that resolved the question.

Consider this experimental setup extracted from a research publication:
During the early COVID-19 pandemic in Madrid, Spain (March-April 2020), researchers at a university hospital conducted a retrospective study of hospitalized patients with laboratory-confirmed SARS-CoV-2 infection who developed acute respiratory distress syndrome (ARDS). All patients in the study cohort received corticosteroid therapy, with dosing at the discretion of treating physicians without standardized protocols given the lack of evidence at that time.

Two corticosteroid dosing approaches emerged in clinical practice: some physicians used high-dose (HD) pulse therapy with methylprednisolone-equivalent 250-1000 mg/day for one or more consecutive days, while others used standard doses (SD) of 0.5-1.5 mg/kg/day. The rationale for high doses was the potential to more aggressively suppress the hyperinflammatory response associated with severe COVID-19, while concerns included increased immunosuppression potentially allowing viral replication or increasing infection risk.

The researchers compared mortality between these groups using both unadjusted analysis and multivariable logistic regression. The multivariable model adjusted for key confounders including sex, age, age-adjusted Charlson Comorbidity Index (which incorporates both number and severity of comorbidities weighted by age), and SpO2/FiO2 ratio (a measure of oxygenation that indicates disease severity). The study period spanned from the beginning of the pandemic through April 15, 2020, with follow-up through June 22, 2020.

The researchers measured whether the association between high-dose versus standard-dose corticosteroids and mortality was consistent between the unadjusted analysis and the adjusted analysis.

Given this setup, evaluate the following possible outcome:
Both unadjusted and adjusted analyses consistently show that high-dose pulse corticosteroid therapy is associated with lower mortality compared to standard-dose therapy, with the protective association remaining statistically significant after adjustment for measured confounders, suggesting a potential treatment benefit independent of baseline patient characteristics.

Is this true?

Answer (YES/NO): NO